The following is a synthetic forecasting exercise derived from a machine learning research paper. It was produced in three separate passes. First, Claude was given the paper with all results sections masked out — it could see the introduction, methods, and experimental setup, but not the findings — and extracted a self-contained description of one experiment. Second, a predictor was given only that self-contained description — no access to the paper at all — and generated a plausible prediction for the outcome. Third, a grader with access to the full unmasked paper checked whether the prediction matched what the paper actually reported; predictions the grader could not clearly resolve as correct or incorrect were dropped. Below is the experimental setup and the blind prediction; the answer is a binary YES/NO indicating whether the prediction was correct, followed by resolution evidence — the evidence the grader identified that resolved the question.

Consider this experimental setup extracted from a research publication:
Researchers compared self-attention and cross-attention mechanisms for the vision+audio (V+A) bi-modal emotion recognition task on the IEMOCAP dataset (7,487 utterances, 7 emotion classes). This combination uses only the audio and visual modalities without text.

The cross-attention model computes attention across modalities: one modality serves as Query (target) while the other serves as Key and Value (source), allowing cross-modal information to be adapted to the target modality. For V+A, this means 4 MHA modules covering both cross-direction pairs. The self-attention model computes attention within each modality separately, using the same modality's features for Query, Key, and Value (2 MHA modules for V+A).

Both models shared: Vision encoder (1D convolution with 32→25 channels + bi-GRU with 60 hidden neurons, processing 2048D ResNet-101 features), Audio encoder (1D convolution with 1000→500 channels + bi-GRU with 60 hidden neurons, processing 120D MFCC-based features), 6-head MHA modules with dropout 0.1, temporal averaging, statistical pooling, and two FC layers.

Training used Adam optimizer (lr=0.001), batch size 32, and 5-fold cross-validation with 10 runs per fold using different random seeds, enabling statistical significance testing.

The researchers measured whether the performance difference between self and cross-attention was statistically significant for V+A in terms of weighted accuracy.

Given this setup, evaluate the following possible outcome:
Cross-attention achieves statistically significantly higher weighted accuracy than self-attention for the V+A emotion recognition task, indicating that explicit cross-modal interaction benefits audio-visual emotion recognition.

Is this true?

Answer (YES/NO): NO